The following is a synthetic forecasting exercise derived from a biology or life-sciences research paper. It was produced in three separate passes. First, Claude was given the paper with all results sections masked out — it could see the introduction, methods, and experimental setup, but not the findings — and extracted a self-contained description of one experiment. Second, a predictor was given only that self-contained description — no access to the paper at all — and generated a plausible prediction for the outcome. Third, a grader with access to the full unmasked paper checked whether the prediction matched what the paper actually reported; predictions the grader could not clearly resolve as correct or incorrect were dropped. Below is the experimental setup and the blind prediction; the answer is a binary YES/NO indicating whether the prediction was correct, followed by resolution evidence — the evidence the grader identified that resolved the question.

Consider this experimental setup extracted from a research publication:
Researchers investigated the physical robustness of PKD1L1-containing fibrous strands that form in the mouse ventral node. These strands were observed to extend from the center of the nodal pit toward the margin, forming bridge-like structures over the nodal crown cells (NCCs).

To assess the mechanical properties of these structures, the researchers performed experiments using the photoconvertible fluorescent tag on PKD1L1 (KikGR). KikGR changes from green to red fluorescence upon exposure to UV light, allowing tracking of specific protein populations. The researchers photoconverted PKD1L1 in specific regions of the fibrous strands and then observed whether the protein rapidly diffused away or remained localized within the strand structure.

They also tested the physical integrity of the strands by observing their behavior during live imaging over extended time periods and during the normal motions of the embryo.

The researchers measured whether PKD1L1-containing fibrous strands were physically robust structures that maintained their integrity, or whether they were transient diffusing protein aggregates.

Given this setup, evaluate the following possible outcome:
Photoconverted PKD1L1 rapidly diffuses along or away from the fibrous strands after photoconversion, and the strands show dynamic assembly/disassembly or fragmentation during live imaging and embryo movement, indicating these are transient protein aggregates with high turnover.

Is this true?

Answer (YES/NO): NO